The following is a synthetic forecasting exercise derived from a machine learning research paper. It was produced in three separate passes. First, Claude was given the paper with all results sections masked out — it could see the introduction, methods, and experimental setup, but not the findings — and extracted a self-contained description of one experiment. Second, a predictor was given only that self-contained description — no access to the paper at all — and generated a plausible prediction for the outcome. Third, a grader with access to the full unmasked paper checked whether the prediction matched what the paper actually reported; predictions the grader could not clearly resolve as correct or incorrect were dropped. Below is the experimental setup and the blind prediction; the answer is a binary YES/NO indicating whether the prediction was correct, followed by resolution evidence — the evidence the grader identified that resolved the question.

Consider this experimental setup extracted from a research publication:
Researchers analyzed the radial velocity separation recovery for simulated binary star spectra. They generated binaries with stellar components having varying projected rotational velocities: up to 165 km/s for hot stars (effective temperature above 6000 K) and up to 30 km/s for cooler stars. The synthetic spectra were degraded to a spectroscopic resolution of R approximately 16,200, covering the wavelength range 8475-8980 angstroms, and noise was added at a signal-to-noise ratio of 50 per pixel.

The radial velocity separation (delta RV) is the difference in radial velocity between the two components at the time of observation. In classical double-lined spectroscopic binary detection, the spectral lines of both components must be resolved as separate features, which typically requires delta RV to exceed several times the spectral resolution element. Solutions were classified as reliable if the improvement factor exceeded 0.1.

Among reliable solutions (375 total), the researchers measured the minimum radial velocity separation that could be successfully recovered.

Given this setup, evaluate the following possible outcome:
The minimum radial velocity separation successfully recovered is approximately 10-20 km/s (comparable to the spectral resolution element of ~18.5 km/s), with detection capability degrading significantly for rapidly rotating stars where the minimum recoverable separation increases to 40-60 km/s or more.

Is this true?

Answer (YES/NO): NO